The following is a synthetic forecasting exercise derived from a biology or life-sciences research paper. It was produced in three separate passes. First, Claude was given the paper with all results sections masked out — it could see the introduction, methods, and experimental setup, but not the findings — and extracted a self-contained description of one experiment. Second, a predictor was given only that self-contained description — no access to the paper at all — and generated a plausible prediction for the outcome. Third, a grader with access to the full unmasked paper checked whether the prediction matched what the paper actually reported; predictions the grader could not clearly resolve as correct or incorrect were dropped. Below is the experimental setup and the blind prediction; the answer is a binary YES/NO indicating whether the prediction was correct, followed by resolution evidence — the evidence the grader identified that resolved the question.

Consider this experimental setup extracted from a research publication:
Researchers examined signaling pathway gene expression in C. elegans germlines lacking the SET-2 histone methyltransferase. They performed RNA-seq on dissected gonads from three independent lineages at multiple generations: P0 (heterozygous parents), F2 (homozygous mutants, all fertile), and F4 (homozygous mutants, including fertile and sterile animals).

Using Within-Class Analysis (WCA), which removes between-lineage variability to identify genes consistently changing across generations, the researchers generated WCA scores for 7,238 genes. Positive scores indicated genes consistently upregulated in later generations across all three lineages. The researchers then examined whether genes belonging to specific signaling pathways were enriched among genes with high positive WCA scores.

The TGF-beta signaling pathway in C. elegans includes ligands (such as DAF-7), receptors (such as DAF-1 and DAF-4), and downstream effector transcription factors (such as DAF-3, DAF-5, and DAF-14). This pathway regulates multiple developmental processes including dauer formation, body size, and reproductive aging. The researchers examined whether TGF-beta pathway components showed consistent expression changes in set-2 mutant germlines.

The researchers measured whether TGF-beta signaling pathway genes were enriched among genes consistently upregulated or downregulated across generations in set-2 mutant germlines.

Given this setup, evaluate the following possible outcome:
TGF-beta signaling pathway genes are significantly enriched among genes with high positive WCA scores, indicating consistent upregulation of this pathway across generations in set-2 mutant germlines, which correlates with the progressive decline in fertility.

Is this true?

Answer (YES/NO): YES